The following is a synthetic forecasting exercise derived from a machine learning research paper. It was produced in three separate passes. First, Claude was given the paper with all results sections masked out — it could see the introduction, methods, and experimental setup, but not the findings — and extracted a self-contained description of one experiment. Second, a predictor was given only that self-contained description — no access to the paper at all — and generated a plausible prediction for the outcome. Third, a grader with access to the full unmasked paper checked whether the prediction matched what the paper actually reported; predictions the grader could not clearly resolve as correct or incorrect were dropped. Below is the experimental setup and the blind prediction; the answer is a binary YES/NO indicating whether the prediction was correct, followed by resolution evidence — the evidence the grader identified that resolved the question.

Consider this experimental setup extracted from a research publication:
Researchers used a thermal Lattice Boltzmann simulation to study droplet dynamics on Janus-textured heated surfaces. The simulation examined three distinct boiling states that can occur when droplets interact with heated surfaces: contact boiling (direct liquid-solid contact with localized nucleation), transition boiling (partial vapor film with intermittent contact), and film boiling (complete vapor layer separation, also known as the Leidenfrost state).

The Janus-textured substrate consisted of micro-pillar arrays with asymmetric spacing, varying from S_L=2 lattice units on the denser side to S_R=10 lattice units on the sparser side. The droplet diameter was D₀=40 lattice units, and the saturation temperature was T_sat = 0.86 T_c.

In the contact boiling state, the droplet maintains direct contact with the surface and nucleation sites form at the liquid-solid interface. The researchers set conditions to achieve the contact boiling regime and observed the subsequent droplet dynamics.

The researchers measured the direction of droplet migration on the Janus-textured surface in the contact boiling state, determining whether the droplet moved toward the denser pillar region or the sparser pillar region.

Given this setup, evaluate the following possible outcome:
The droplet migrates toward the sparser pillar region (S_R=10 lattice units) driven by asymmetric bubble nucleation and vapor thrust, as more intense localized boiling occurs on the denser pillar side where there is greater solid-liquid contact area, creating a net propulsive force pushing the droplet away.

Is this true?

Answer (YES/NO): NO